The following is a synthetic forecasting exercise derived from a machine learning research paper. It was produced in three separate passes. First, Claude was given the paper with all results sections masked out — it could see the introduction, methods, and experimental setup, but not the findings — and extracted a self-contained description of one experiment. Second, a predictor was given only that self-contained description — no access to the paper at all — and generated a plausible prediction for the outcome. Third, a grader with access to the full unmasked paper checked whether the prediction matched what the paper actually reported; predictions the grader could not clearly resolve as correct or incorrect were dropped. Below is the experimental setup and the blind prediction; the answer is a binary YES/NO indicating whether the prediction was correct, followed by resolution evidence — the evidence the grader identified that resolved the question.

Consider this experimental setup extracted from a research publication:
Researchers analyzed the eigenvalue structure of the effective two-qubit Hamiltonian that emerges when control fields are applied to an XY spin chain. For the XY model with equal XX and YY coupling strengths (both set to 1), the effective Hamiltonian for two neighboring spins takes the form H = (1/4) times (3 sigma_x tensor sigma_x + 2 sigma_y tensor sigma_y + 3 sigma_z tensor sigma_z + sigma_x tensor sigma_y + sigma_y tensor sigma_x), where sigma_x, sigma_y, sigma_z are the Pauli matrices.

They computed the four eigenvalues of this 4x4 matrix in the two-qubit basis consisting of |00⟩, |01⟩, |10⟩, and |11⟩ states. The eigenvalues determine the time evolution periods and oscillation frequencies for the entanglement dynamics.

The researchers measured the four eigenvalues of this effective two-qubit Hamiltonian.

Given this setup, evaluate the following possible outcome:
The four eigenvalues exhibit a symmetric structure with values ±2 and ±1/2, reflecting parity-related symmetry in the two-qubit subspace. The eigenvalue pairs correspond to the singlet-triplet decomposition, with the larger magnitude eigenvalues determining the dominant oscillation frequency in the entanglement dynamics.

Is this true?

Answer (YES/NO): NO